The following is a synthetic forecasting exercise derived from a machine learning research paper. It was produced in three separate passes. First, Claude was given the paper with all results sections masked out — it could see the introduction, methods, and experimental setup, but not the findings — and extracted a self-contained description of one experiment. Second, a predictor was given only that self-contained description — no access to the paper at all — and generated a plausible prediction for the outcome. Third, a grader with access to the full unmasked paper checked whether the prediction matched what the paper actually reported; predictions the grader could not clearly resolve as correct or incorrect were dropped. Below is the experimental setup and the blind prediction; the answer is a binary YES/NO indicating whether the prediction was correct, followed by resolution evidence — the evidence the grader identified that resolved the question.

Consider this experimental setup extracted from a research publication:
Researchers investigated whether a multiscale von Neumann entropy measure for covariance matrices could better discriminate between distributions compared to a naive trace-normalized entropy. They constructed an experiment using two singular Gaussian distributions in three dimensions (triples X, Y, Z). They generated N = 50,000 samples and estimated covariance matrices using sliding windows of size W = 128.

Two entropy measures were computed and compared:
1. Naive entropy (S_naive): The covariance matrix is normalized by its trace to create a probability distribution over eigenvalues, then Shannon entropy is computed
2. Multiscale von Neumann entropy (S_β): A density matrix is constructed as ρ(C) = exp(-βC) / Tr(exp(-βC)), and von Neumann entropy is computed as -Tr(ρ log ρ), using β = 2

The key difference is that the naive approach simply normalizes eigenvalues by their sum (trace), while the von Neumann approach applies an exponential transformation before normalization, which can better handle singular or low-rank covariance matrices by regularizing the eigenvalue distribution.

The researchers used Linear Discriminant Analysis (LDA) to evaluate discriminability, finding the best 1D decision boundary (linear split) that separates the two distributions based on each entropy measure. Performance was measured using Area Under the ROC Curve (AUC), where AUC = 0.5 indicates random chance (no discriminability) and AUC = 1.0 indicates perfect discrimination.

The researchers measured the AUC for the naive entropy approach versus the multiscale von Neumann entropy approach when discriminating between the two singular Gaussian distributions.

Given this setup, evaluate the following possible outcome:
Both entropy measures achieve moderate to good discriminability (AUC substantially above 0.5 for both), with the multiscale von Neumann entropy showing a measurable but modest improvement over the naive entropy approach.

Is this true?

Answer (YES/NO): NO